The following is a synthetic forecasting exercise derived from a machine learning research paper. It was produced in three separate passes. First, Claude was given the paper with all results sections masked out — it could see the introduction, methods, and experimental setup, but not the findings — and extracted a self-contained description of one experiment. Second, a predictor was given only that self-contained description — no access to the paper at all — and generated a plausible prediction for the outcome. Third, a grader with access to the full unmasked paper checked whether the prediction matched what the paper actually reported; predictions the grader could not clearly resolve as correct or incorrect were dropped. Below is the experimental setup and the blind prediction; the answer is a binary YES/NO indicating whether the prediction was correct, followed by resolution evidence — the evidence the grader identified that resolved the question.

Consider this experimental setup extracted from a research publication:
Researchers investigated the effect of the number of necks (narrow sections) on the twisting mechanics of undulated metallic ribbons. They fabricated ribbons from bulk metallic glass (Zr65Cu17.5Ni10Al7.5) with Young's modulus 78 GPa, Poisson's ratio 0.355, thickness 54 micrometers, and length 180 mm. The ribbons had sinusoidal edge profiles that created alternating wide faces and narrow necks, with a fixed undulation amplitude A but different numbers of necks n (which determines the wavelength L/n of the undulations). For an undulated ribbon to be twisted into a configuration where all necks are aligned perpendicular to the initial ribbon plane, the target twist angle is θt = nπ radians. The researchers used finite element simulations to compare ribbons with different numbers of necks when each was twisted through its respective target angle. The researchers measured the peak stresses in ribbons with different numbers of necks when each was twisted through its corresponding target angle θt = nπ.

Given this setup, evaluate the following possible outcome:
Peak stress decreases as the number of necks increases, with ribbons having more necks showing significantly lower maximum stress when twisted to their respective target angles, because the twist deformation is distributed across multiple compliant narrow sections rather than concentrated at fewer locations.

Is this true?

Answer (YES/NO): NO